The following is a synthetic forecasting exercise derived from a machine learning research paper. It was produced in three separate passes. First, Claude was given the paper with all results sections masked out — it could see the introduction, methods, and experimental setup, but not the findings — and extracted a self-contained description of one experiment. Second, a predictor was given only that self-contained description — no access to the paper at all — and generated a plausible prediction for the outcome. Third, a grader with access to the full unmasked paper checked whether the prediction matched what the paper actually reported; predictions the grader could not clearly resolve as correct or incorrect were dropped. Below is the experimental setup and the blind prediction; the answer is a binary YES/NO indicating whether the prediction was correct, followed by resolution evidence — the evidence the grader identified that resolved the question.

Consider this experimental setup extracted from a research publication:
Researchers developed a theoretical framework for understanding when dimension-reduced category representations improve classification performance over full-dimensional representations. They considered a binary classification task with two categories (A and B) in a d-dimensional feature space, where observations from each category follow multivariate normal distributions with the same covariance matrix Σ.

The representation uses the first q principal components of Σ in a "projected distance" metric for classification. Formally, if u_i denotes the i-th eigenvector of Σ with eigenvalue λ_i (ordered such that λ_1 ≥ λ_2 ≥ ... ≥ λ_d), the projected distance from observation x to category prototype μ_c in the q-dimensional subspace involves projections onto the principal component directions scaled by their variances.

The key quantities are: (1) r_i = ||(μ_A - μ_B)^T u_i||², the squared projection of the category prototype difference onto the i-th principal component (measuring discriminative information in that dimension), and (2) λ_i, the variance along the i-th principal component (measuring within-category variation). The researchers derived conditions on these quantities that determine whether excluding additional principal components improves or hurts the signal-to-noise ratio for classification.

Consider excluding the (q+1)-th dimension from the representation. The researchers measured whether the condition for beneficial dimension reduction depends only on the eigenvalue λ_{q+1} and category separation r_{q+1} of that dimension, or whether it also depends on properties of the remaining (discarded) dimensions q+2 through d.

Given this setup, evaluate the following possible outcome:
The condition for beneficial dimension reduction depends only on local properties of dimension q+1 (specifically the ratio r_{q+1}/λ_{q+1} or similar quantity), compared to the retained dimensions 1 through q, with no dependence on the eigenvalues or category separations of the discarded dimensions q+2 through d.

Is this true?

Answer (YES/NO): NO